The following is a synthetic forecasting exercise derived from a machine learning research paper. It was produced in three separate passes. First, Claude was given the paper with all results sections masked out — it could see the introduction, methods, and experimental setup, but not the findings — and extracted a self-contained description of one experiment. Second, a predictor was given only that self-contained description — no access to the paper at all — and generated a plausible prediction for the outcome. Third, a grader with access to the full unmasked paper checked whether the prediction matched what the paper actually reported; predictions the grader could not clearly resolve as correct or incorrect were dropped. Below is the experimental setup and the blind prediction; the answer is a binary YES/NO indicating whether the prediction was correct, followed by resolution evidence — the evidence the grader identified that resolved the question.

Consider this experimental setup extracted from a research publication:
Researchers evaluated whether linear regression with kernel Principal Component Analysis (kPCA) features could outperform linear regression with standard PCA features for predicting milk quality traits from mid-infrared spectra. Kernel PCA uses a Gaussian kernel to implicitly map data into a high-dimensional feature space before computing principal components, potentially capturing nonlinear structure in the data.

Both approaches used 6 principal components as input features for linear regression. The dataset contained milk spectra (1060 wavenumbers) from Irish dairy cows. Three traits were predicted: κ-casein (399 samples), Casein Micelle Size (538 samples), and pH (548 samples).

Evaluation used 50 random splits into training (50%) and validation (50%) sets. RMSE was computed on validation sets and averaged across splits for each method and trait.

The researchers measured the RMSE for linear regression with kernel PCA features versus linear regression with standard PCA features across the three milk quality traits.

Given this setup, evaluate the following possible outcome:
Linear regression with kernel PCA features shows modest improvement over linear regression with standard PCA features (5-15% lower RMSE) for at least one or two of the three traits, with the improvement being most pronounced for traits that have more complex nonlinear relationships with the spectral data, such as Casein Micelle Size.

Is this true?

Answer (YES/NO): NO